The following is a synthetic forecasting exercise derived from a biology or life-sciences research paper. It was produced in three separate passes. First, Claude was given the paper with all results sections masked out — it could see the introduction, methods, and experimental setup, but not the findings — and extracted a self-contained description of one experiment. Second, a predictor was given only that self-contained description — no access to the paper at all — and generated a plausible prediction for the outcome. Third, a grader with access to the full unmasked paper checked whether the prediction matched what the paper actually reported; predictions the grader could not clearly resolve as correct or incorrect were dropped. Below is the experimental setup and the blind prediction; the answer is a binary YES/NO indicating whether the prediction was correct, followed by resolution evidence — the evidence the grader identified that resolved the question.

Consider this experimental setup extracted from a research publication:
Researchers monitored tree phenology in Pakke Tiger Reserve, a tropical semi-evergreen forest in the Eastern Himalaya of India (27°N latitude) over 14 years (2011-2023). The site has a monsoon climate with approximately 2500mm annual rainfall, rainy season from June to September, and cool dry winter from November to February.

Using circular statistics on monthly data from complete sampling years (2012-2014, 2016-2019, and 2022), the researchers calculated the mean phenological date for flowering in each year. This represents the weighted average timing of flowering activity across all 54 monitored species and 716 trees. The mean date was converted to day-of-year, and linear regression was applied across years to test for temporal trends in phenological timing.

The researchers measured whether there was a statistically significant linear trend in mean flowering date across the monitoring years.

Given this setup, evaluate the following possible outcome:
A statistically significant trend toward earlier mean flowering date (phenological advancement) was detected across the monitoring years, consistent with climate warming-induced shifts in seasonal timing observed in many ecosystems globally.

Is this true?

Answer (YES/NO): NO